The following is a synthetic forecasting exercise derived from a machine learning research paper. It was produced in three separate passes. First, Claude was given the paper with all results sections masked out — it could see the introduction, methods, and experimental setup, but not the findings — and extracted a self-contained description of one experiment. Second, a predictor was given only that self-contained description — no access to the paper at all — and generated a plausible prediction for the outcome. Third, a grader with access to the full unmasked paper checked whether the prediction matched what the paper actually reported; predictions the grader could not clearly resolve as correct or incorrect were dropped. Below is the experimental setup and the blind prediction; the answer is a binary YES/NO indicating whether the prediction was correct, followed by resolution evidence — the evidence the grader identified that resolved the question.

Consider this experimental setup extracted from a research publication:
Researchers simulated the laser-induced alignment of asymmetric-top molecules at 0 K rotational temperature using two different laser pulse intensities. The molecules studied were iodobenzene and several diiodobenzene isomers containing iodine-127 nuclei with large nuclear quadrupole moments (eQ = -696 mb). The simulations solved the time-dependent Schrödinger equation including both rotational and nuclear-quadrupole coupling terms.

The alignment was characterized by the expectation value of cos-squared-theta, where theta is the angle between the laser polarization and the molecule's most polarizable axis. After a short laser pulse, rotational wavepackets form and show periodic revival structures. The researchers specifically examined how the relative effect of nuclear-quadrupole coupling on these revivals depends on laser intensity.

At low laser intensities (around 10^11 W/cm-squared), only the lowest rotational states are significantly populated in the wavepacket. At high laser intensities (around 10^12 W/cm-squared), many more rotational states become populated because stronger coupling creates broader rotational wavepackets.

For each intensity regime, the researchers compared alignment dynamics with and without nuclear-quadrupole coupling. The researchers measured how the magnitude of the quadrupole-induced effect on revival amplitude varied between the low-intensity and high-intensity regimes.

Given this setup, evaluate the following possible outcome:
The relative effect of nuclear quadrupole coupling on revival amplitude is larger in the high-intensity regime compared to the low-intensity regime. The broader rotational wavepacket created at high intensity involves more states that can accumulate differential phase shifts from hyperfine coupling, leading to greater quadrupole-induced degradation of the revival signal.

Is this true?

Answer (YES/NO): NO